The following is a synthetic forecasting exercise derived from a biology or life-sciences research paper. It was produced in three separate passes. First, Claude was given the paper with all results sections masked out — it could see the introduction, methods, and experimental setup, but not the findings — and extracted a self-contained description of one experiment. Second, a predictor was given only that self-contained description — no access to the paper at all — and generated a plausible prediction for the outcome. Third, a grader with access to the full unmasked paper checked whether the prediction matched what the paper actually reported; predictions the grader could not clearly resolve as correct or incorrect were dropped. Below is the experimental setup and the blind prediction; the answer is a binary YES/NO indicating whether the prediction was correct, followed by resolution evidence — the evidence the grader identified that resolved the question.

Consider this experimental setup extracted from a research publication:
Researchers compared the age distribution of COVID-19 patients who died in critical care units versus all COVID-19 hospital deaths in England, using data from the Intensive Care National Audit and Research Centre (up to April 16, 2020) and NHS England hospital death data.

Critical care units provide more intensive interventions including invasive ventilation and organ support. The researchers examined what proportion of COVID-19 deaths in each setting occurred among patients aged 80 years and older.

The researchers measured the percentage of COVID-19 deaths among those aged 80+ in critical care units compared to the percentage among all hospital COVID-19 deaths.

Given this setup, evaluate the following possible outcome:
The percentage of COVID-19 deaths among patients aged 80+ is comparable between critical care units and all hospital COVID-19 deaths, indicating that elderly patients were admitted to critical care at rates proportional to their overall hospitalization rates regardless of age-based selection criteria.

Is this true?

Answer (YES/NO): NO